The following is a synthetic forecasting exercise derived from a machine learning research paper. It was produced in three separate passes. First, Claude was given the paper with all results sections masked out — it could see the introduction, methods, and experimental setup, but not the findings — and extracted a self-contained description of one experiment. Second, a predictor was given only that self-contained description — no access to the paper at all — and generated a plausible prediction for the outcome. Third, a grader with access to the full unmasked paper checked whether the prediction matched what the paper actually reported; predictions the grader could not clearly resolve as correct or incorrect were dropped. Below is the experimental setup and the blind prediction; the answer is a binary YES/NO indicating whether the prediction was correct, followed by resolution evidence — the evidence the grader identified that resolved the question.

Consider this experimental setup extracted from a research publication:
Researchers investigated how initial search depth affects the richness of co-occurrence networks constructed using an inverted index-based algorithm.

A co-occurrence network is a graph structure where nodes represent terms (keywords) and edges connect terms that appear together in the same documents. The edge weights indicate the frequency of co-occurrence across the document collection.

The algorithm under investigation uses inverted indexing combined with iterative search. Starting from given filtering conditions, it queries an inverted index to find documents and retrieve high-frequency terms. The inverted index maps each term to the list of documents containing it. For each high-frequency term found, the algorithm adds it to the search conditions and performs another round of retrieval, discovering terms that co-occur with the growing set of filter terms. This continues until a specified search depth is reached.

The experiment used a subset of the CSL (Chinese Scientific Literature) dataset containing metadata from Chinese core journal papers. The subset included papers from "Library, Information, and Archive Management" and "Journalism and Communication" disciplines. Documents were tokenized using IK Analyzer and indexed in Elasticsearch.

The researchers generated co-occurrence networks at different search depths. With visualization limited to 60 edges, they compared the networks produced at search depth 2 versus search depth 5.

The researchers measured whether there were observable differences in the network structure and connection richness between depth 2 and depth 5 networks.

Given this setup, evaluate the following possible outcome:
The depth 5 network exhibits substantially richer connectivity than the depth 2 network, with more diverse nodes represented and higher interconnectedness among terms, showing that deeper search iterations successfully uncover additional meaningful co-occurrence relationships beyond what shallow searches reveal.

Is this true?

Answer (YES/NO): NO